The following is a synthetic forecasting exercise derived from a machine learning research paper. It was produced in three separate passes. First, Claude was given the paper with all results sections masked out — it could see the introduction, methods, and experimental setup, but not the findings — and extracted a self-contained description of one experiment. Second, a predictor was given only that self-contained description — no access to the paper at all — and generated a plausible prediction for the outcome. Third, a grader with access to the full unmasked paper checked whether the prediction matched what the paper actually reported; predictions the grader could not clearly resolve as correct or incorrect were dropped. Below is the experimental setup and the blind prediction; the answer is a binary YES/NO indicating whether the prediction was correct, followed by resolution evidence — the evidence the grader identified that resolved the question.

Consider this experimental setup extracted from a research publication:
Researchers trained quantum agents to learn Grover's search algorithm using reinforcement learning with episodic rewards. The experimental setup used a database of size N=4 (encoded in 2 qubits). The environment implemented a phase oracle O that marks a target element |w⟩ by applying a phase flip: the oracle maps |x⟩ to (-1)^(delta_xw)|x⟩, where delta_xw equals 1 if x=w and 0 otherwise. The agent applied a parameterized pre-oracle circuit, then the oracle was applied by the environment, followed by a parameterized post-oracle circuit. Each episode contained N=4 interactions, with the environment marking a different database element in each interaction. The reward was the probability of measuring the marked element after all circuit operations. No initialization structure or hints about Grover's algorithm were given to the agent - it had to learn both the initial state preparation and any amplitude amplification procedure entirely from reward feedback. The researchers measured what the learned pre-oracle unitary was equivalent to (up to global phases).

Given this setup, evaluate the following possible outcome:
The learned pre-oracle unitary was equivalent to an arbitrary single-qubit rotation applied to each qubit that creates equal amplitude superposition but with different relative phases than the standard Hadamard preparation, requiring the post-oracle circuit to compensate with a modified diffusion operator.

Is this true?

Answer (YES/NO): NO